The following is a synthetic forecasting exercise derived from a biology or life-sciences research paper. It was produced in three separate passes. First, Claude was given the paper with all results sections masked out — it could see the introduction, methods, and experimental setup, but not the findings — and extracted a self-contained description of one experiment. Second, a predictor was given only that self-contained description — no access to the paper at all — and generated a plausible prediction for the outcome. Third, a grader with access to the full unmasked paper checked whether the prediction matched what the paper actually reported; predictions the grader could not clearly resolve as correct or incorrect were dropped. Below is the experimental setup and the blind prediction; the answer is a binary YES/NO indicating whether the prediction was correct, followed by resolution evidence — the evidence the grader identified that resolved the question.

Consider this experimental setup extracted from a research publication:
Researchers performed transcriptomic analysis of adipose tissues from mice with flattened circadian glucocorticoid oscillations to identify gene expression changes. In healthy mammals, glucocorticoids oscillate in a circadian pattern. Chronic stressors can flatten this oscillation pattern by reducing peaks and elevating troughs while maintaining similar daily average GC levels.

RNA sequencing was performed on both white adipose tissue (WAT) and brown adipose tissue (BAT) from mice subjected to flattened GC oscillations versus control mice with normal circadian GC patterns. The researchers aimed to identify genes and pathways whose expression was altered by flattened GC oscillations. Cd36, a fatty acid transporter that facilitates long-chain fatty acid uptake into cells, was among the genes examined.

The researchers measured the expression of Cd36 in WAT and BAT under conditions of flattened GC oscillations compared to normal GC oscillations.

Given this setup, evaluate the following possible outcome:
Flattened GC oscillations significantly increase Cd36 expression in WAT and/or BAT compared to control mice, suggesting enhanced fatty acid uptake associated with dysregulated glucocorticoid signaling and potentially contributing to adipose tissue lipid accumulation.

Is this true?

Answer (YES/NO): YES